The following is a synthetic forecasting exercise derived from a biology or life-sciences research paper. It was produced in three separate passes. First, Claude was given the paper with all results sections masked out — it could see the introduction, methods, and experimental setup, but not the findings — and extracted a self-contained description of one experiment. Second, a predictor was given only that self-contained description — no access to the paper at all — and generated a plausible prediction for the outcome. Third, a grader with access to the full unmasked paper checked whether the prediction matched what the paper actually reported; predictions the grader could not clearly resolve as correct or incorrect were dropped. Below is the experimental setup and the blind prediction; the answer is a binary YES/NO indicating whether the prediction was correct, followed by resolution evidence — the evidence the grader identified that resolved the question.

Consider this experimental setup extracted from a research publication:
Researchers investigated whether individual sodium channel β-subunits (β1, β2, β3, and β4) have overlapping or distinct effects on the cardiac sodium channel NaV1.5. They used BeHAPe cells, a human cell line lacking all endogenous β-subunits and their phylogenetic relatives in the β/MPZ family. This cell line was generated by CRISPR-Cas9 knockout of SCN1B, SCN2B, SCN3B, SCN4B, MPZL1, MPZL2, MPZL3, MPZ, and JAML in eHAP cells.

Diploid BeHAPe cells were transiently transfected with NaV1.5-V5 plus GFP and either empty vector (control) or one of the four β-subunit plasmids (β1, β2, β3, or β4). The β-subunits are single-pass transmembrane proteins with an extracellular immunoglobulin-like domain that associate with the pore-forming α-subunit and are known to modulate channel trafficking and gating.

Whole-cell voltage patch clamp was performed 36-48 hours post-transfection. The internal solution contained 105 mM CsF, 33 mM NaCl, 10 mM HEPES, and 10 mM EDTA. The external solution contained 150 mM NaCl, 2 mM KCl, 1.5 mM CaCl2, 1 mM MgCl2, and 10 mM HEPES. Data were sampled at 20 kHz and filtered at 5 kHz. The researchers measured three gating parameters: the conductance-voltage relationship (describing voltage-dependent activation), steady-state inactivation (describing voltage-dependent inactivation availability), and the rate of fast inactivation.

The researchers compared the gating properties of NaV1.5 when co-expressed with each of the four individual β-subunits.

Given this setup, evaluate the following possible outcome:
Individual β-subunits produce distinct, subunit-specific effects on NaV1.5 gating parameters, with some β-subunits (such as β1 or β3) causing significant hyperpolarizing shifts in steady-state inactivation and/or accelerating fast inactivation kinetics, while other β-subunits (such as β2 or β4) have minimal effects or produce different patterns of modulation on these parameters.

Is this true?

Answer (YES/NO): NO